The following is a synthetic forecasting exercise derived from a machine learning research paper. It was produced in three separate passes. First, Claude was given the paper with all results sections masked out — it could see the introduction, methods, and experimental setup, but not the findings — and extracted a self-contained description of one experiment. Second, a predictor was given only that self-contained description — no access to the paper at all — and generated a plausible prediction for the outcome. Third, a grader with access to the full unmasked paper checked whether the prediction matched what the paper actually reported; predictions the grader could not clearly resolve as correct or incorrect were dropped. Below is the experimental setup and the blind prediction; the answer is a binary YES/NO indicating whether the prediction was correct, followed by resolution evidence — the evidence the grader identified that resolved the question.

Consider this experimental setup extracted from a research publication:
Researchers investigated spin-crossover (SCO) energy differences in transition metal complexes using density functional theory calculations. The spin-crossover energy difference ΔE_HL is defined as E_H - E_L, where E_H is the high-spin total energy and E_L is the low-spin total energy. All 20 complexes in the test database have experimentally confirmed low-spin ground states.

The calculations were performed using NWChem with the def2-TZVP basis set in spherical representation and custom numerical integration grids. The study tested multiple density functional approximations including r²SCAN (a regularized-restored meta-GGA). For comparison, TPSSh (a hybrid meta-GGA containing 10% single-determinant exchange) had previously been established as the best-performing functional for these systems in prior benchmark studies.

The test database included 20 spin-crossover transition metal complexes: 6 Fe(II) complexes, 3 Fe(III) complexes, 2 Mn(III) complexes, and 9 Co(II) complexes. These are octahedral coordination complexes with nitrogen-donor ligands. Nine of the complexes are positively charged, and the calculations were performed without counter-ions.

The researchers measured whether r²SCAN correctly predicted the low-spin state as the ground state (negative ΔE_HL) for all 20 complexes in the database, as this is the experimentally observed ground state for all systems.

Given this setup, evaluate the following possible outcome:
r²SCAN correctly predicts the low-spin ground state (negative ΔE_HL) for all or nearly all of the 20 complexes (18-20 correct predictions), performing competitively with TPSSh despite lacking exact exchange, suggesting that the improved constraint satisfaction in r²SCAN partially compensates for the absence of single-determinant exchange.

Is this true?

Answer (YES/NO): YES